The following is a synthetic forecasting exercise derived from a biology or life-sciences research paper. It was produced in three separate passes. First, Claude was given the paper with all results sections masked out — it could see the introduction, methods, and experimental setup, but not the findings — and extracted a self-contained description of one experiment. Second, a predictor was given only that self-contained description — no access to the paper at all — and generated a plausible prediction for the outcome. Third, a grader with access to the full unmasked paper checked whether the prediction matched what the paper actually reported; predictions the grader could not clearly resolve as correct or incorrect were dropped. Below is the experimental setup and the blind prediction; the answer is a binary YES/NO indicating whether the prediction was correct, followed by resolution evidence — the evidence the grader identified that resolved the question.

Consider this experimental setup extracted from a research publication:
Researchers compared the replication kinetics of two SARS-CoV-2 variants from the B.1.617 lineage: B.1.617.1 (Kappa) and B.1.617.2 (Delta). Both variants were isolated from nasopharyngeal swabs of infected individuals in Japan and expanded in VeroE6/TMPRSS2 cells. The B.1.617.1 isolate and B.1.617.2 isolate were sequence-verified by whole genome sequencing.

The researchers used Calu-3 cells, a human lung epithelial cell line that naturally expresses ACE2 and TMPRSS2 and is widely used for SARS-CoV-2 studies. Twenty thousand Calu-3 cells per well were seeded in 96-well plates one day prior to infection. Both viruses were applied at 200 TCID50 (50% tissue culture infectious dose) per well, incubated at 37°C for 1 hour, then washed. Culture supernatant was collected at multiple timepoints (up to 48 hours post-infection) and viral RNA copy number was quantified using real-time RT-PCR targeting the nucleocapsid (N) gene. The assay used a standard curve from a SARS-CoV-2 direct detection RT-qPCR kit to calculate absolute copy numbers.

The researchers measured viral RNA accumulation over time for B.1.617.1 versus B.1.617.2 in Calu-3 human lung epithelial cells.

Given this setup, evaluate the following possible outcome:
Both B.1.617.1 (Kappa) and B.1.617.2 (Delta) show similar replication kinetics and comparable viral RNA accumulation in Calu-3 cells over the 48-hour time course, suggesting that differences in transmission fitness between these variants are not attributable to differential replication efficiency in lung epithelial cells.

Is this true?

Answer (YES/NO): NO